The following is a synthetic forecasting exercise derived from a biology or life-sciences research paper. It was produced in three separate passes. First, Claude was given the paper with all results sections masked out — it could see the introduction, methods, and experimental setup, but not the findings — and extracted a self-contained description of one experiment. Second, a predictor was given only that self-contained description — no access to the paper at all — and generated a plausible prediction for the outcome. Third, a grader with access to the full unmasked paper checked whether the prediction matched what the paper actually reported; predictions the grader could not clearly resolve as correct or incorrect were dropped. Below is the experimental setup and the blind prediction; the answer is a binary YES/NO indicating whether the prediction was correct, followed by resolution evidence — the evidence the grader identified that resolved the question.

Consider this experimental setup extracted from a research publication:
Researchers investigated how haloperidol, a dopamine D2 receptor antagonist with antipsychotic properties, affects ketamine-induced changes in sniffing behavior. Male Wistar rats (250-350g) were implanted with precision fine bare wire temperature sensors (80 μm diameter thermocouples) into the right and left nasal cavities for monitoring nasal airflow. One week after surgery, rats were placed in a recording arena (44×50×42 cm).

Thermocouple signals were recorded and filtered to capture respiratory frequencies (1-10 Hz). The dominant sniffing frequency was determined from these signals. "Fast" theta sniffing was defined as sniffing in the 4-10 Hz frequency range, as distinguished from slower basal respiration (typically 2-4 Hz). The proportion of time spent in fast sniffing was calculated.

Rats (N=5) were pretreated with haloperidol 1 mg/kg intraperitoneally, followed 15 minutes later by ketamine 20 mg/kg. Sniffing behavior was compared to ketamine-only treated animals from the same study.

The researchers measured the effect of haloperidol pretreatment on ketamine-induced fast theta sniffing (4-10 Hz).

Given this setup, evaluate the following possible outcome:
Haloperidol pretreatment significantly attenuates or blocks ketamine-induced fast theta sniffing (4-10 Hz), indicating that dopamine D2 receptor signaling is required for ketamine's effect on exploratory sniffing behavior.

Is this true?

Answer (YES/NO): YES